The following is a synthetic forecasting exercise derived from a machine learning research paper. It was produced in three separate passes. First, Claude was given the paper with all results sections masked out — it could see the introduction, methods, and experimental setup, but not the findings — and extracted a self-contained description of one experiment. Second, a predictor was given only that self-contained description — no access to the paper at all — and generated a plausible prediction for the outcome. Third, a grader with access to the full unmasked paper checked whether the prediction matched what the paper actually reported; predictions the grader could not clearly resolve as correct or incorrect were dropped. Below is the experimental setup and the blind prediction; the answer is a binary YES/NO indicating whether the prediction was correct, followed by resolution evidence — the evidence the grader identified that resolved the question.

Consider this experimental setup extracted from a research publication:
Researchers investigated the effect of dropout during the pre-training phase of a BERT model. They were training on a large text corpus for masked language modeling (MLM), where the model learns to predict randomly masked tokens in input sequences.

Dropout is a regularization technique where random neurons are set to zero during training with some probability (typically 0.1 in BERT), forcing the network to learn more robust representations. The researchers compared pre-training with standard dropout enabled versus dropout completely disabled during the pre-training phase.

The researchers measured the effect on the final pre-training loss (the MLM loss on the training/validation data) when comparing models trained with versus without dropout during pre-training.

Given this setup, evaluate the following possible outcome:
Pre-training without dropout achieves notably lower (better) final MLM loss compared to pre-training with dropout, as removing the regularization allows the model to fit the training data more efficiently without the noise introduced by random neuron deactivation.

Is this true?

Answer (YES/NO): YES